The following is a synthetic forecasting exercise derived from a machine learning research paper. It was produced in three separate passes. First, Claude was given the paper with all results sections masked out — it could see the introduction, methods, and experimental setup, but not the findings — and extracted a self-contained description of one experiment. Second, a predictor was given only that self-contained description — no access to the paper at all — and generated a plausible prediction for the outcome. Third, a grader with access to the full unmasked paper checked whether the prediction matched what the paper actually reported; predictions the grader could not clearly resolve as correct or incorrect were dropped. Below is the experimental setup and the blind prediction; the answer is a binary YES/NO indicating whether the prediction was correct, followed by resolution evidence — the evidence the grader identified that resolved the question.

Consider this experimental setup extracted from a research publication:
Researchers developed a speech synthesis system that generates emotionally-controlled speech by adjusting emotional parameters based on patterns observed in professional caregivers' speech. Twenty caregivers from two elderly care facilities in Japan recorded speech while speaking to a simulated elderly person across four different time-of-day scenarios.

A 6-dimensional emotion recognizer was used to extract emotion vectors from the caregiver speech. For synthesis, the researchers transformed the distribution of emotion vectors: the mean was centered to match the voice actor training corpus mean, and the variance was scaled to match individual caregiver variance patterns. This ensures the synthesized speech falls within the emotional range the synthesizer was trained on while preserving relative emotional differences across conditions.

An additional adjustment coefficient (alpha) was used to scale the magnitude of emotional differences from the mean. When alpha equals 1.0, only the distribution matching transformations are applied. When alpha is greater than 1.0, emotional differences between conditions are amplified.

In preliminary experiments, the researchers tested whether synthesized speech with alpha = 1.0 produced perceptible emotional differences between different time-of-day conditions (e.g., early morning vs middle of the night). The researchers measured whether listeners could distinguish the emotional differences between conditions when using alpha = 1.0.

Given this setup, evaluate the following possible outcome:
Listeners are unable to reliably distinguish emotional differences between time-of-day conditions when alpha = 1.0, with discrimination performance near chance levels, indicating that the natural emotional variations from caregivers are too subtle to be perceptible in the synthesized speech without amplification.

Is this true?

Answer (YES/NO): NO